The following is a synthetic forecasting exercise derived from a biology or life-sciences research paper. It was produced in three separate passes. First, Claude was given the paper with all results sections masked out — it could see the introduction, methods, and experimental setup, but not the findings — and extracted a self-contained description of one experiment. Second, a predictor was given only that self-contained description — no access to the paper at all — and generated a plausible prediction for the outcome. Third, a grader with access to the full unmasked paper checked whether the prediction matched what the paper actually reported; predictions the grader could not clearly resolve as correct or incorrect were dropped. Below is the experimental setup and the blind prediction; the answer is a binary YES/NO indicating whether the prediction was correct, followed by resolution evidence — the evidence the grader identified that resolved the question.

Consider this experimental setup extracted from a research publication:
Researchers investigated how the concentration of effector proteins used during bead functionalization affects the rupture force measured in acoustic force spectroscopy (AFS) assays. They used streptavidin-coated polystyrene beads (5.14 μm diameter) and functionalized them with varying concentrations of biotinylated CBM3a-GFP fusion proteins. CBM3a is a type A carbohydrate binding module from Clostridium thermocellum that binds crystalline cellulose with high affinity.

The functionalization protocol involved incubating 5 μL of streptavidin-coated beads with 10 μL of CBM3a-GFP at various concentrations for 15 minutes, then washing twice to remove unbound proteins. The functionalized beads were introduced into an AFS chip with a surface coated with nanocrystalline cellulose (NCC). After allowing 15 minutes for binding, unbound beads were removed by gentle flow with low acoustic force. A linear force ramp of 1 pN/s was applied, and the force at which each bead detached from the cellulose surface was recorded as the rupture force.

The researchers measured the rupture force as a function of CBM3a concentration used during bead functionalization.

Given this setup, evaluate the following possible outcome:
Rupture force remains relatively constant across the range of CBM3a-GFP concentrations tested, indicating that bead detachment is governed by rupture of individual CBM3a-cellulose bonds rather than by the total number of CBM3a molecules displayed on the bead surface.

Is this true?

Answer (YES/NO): NO